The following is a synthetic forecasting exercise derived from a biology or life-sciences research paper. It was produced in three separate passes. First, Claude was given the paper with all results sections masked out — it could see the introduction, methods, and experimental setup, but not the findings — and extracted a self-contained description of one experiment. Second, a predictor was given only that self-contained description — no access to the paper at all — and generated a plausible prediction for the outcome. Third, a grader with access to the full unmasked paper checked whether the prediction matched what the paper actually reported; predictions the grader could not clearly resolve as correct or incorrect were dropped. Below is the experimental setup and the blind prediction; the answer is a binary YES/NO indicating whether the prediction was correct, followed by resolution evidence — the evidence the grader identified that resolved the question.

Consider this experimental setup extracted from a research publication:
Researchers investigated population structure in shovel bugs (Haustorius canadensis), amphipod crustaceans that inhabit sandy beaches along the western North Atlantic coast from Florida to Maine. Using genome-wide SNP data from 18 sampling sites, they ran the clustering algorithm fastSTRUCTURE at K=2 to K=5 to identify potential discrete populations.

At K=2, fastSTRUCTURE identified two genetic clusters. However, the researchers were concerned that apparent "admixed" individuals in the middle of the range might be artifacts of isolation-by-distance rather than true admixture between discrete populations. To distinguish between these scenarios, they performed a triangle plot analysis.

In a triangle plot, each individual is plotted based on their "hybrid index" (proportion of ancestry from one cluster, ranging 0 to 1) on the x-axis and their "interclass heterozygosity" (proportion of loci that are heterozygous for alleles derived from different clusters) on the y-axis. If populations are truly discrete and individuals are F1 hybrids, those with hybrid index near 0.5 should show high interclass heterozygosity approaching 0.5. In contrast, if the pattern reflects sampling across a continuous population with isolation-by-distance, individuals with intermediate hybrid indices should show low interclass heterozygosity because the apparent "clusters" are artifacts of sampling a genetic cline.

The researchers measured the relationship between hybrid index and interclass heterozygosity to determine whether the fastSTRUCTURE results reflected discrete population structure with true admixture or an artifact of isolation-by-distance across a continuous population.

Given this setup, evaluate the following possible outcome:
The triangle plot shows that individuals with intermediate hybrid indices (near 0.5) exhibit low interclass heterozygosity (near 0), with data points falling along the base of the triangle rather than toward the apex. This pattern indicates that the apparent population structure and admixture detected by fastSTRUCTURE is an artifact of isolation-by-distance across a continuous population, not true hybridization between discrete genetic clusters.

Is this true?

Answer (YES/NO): YES